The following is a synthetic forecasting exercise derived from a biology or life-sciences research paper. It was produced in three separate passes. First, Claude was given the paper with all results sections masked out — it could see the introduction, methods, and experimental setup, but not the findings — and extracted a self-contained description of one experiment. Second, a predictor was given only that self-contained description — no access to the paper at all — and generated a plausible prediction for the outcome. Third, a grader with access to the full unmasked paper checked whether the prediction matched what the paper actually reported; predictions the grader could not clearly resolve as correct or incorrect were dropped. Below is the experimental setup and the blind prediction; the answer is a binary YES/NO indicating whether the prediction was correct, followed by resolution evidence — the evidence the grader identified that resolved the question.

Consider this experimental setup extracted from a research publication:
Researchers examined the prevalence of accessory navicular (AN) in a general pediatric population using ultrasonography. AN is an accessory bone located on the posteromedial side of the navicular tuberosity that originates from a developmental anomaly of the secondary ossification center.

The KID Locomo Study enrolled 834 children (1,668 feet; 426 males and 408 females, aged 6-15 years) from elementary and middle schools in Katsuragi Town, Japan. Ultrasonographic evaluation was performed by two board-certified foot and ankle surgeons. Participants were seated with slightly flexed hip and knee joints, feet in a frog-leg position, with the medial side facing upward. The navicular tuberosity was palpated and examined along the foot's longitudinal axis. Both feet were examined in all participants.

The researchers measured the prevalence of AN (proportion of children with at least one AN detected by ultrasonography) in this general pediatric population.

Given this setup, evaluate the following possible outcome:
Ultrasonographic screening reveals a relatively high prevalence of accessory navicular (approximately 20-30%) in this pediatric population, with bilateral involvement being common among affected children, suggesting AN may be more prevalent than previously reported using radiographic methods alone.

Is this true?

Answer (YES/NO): YES